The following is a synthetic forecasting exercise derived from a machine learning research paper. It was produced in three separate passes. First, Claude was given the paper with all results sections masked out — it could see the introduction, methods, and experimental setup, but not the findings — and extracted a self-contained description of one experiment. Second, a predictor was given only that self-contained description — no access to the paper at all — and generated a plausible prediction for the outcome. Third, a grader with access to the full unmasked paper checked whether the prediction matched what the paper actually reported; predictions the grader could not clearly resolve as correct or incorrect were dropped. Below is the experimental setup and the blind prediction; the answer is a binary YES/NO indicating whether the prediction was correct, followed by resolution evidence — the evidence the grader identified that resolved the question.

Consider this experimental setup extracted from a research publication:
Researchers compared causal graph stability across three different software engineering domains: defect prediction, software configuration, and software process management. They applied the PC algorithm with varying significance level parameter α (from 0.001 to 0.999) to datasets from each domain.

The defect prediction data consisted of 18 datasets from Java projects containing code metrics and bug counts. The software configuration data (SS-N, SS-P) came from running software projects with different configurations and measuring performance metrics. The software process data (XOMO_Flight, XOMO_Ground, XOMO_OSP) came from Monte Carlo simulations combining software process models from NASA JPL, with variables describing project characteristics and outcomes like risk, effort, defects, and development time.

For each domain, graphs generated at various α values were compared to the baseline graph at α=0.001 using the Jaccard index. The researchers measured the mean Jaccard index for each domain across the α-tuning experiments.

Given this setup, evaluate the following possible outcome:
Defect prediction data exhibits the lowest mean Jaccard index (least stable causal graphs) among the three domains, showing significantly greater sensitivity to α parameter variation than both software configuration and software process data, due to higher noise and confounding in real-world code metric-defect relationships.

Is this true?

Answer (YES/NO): NO